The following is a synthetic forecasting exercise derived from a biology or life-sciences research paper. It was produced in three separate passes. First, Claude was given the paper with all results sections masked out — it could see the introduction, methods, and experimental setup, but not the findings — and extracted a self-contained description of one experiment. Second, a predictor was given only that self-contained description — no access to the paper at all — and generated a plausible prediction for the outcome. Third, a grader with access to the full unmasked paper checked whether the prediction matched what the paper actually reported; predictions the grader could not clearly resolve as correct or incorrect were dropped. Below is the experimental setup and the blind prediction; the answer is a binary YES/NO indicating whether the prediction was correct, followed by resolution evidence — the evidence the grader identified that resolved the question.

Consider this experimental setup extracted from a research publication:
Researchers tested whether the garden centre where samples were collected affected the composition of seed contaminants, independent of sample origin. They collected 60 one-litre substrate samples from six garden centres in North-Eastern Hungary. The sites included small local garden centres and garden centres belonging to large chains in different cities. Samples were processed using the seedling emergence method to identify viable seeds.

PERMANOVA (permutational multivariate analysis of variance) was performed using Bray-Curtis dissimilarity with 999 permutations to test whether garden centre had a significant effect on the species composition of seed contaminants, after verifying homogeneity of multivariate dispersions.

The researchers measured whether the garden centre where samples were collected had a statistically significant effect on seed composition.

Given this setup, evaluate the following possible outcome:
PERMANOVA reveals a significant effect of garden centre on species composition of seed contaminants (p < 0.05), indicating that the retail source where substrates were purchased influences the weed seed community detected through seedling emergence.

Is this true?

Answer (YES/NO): YES